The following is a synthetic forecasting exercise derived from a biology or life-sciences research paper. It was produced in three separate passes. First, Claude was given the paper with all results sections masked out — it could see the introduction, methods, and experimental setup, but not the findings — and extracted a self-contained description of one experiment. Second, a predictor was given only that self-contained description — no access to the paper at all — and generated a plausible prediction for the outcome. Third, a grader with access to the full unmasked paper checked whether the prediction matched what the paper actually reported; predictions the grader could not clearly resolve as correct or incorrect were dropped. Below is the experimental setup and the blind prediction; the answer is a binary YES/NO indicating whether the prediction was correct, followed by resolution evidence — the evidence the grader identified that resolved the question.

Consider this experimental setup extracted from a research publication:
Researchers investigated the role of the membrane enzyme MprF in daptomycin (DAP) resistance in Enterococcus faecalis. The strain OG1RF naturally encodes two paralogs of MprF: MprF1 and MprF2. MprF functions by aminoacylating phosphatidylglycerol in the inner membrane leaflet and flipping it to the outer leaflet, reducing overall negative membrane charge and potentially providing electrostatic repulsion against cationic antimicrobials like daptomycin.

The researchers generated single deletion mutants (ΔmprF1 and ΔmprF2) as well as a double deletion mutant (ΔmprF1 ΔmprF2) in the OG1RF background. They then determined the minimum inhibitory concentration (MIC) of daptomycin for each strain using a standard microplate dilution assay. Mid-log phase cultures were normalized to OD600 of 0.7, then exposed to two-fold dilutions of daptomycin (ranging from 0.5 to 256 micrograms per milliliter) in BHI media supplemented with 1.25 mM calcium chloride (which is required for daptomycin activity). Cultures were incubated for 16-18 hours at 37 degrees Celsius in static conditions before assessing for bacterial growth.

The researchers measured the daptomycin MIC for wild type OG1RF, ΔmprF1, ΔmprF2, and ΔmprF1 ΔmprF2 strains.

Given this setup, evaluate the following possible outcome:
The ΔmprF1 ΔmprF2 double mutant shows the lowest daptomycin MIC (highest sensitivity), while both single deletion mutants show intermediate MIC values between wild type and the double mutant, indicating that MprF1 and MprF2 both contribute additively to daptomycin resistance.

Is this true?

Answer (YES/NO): NO